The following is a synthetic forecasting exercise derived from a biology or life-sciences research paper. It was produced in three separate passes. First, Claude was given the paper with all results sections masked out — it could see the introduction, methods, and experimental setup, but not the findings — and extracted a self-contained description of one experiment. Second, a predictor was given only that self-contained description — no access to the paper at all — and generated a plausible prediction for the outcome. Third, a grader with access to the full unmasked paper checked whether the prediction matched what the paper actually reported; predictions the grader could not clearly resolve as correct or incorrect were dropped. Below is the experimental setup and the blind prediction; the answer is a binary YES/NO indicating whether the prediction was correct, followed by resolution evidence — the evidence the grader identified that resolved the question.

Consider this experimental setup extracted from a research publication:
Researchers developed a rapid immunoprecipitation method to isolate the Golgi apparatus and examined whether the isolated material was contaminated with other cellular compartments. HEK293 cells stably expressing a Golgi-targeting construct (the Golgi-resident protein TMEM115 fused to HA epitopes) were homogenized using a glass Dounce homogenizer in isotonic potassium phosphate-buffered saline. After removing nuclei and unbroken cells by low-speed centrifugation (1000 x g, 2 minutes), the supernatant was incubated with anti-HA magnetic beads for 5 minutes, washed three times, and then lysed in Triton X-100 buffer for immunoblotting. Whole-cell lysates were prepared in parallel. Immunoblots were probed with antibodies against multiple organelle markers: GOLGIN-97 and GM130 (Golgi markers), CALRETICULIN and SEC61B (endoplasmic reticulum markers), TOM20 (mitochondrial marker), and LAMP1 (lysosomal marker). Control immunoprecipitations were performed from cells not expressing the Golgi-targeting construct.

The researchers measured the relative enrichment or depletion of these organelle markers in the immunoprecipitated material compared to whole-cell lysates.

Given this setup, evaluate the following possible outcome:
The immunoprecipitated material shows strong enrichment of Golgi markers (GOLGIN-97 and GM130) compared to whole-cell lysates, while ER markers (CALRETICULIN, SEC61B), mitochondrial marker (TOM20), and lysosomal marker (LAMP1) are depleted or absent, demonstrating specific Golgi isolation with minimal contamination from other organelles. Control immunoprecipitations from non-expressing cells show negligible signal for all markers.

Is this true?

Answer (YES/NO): YES